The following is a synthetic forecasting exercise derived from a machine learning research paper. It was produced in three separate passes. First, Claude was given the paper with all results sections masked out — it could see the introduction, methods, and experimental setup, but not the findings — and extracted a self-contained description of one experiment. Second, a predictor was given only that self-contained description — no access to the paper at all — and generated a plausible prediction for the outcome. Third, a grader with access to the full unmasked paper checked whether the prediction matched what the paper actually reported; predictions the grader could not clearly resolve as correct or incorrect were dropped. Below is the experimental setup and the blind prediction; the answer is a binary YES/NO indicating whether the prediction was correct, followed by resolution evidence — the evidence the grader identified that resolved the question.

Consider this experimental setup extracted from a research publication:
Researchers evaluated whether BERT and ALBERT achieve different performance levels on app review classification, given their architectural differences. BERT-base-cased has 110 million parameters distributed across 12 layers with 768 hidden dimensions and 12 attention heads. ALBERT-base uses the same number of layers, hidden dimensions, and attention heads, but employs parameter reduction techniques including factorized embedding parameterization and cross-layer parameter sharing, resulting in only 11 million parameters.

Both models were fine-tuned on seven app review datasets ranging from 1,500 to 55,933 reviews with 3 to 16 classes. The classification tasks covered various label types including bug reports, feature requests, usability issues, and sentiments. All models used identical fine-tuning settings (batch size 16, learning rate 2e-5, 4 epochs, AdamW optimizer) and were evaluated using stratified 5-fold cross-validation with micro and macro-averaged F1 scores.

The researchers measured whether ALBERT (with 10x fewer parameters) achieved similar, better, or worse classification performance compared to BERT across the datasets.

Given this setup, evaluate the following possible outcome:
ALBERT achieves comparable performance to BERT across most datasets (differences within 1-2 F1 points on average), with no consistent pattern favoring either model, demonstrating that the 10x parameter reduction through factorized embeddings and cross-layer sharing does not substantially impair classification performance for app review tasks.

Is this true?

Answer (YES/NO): NO